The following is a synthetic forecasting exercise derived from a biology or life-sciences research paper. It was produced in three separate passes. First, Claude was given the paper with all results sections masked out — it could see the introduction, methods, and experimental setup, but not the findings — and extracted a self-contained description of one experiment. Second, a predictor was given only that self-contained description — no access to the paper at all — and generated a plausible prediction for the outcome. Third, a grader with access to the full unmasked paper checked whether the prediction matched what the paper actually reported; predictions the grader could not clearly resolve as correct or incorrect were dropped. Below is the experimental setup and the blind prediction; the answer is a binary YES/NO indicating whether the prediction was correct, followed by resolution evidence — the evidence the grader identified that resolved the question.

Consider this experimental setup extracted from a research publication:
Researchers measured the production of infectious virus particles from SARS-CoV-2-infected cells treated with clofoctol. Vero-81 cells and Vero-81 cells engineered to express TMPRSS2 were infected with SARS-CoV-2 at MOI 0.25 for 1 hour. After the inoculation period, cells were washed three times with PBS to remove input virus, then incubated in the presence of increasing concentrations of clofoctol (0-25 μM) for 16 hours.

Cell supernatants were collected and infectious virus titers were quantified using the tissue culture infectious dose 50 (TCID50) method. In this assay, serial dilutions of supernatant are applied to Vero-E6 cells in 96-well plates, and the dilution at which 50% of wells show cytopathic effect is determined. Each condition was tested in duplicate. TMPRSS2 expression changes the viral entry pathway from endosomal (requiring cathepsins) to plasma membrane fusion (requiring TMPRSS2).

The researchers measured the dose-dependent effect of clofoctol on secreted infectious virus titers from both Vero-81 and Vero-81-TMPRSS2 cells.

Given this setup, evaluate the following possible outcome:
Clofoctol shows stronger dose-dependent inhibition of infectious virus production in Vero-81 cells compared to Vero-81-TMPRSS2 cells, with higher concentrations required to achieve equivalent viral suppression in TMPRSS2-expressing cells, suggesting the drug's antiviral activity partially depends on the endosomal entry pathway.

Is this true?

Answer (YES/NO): NO